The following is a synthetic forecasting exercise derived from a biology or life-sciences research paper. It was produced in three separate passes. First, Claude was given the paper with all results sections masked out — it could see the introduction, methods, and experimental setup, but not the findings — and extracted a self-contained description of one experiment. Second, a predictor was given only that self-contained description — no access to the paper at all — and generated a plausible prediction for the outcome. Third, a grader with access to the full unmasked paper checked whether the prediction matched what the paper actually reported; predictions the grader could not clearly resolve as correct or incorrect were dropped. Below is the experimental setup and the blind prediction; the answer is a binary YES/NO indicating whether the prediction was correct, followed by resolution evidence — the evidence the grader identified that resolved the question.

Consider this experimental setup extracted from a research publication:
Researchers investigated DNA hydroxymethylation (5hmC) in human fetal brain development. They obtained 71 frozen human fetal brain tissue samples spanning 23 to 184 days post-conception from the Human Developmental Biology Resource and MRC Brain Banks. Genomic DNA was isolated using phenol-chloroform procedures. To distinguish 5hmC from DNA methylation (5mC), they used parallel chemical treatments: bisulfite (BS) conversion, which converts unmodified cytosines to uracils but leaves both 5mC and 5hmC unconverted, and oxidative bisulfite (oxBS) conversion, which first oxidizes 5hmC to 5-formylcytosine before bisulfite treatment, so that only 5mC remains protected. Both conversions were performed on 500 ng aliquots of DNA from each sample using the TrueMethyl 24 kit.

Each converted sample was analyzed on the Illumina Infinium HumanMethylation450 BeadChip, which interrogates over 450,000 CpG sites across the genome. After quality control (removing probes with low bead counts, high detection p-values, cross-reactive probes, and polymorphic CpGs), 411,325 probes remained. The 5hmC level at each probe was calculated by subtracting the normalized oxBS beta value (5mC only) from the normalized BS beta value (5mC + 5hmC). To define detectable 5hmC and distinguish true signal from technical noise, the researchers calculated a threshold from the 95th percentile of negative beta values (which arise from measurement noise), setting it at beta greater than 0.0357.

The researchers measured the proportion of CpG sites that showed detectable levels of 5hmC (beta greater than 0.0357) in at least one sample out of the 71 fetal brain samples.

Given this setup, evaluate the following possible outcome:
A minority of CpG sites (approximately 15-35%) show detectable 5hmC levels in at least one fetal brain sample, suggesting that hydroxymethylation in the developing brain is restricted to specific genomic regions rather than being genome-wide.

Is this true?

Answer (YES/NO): NO